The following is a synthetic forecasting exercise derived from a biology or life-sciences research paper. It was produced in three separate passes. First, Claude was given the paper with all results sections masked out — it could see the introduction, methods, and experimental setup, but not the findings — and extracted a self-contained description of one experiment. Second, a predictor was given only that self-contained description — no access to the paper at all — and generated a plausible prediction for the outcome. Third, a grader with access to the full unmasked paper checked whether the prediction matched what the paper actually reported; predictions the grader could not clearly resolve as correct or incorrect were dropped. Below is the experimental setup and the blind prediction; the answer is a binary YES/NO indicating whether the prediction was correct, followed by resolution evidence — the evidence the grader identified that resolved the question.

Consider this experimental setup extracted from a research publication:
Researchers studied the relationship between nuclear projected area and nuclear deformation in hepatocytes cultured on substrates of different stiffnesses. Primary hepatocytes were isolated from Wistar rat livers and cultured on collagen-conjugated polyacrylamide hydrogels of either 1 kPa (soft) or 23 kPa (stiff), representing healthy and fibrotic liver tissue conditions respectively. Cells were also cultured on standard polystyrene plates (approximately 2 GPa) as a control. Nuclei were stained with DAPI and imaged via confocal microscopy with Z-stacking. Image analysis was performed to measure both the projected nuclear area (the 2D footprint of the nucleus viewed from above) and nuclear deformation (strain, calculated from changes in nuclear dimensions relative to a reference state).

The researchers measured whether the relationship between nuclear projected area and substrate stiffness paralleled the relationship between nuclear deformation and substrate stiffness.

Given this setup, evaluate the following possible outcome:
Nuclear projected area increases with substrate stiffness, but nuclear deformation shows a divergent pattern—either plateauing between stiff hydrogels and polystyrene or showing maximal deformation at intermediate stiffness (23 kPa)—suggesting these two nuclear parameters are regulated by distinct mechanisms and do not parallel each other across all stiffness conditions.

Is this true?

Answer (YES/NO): YES